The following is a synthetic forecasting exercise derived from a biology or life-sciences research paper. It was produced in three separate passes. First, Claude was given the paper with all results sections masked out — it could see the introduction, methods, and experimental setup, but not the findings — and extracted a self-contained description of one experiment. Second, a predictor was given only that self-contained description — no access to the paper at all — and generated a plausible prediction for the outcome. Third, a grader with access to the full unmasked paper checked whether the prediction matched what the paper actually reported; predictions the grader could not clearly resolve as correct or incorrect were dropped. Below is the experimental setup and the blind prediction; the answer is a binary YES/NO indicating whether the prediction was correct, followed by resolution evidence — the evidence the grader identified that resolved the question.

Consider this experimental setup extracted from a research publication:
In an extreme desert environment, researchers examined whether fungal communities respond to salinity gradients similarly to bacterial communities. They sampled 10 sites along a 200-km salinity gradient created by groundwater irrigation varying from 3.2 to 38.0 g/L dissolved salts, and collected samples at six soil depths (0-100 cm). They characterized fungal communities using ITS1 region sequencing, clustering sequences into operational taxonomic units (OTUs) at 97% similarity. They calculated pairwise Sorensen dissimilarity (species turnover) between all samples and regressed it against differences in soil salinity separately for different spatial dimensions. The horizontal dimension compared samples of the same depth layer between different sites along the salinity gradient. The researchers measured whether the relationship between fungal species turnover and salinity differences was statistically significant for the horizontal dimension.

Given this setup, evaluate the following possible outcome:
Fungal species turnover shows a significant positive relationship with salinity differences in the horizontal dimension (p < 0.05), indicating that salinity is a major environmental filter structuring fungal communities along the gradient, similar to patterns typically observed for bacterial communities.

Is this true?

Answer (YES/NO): NO